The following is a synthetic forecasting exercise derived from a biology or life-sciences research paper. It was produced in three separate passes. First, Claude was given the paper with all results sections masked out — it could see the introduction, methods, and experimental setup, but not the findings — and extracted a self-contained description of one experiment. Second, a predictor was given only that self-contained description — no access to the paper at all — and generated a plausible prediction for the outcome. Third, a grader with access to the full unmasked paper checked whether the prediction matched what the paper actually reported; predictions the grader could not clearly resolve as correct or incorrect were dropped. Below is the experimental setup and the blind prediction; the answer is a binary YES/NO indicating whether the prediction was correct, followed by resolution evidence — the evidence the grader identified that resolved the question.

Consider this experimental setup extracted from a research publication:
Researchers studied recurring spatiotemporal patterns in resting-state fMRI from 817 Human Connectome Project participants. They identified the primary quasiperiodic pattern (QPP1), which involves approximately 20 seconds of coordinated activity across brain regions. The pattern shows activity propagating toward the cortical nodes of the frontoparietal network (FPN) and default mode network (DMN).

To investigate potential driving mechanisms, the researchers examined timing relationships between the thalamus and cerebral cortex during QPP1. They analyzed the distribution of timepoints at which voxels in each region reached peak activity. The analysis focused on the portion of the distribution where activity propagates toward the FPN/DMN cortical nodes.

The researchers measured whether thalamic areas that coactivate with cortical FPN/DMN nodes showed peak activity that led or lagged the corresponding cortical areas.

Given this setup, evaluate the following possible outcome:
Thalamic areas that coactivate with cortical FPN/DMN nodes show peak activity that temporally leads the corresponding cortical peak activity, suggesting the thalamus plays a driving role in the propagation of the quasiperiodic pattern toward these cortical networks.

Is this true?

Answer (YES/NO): YES